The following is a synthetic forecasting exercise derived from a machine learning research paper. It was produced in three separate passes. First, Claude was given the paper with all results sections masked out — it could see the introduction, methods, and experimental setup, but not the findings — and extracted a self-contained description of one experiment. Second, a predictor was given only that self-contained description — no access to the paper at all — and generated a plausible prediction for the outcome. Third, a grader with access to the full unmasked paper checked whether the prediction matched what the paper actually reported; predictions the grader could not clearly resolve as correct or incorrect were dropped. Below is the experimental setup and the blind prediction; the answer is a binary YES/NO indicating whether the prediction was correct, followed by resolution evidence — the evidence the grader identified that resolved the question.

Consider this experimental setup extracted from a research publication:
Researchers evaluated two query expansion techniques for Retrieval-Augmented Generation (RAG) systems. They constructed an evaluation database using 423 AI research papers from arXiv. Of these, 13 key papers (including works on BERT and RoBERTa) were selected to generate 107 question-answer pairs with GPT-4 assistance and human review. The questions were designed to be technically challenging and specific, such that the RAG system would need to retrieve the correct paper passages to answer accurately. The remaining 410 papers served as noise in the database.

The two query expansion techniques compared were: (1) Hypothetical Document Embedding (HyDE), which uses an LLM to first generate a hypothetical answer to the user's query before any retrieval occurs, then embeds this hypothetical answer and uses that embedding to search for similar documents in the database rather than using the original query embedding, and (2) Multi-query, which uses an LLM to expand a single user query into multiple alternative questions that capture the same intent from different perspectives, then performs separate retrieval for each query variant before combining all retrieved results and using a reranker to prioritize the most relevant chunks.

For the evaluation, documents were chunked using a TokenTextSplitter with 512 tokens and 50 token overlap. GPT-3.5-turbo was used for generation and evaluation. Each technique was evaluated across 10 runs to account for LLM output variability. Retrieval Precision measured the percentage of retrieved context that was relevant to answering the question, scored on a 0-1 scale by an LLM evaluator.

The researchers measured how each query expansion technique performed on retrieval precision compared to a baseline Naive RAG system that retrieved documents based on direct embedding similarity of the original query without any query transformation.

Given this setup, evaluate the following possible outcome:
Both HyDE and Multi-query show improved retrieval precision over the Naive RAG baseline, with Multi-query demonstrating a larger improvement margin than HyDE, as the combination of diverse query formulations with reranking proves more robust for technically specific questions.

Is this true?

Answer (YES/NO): NO